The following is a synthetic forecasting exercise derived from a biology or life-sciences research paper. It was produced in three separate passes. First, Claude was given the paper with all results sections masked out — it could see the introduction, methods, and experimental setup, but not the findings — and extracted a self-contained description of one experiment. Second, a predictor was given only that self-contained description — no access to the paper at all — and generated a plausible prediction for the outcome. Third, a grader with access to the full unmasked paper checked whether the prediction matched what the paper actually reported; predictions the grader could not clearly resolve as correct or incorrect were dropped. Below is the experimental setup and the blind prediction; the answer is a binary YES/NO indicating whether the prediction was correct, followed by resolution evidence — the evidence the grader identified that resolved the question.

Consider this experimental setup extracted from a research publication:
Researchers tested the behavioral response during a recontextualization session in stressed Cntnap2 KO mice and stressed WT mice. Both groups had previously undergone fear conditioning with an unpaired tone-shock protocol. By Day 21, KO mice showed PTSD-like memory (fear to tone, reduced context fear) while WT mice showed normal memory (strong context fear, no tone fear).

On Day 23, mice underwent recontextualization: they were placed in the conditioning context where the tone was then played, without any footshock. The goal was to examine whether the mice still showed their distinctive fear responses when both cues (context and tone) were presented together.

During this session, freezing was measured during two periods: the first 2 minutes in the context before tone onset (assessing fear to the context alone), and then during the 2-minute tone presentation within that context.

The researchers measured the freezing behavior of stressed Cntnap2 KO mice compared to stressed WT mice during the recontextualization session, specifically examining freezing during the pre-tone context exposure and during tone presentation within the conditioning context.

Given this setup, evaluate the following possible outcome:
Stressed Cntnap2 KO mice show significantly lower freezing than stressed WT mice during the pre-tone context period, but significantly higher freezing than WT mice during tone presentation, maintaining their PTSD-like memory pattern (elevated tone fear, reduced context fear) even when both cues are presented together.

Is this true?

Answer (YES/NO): YES